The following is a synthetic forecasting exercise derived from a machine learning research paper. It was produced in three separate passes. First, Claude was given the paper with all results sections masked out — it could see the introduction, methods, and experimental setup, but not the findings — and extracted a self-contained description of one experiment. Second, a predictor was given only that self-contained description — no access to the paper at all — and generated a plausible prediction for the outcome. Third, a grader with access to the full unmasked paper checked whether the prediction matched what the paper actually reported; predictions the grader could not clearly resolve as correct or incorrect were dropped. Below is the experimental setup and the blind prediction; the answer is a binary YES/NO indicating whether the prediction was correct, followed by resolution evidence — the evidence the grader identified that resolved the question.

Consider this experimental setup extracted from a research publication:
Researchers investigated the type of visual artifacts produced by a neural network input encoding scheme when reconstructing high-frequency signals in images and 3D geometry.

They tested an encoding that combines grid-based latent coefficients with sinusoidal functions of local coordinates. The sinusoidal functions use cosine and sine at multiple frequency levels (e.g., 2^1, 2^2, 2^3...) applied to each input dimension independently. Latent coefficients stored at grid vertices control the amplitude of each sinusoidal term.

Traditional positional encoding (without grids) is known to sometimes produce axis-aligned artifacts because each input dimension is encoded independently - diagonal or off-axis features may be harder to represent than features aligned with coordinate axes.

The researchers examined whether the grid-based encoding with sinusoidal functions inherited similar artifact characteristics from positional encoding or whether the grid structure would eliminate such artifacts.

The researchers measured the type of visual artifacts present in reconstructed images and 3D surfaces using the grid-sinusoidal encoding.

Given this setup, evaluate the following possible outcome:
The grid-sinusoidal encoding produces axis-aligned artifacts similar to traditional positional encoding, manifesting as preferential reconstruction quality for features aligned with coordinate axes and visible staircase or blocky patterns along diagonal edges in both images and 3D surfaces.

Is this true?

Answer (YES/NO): YES